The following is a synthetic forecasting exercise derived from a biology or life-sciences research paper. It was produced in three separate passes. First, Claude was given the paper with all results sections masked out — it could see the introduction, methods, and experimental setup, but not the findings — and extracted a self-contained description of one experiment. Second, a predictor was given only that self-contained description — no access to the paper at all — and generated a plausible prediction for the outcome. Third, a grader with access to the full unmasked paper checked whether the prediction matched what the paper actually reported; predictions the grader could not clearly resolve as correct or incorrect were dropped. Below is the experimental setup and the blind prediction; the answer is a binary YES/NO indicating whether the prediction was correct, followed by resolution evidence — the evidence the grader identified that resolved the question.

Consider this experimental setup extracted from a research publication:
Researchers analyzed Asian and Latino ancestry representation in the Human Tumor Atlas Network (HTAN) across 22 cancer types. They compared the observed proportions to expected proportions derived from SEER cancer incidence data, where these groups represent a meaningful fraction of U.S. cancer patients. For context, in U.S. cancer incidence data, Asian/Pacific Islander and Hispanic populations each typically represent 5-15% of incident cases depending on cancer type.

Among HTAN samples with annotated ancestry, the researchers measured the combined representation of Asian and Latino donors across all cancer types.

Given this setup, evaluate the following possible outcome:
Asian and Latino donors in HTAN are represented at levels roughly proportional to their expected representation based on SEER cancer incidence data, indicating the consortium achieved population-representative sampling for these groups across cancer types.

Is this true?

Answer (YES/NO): NO